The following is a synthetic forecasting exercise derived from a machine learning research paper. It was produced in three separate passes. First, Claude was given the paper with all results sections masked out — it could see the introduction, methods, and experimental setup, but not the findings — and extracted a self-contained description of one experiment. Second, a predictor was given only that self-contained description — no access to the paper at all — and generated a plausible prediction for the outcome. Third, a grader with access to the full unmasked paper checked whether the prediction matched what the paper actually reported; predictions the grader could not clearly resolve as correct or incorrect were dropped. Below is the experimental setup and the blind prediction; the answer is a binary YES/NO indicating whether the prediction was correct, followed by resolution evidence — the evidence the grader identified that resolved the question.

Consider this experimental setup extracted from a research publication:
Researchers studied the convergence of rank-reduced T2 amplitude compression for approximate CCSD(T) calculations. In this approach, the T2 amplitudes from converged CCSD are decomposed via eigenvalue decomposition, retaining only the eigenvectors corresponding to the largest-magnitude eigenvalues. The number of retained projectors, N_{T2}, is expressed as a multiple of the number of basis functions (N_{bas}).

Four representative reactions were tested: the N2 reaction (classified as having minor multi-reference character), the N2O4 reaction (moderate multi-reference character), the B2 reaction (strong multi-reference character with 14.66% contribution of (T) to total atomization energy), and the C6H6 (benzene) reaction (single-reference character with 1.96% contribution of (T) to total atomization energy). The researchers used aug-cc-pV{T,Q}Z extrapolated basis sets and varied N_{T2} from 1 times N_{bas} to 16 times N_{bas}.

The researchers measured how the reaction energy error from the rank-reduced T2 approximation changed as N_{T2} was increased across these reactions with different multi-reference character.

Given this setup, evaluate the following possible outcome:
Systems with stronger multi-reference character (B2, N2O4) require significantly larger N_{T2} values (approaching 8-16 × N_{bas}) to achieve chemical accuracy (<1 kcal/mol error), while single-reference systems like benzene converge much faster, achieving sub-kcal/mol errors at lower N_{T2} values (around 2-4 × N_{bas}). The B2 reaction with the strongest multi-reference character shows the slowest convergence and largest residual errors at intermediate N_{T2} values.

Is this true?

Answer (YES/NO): NO